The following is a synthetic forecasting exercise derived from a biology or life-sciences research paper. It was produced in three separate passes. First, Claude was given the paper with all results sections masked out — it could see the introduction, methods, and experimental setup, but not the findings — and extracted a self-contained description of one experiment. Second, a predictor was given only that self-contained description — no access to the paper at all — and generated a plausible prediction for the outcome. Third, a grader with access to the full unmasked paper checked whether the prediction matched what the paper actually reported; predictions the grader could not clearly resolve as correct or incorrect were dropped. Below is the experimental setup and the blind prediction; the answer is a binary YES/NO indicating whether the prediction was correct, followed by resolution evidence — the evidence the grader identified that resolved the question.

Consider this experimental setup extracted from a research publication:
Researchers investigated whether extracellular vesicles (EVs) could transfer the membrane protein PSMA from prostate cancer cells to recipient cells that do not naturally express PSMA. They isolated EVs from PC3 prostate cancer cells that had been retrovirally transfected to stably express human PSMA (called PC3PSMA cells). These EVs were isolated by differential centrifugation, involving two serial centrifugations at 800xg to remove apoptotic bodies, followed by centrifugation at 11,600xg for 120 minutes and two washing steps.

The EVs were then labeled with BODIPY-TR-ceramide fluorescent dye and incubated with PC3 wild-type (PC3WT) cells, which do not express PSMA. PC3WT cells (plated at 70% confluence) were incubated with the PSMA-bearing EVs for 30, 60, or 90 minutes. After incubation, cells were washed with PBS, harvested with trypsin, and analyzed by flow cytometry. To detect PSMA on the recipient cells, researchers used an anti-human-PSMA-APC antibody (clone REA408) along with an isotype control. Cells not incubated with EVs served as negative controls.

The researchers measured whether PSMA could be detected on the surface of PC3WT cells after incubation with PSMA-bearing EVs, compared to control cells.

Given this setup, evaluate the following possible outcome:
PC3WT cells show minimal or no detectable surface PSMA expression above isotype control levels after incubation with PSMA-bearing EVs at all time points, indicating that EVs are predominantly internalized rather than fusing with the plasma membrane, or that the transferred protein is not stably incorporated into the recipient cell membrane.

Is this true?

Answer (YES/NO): NO